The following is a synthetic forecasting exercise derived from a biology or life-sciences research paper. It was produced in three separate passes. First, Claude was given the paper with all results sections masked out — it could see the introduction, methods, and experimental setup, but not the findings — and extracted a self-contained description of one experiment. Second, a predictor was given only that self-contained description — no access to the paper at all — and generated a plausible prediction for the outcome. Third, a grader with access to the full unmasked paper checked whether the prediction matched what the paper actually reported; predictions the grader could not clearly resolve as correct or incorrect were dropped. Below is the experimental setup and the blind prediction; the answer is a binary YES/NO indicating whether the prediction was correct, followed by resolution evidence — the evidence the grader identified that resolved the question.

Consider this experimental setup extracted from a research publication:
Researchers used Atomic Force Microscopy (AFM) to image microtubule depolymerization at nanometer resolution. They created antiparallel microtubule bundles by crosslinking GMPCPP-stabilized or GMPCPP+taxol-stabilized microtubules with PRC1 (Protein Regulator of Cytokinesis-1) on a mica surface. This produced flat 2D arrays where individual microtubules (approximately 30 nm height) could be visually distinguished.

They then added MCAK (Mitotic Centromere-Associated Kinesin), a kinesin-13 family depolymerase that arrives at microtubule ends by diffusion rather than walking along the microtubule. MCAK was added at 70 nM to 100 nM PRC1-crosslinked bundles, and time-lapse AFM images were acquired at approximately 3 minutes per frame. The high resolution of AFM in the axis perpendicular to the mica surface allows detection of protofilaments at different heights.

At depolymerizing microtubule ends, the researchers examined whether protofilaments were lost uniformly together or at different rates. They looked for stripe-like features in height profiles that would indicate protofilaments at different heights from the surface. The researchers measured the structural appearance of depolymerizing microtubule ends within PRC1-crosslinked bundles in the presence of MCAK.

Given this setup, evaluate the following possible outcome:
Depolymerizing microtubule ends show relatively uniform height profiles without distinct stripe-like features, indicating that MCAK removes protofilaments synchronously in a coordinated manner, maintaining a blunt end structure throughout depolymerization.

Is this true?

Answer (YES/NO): NO